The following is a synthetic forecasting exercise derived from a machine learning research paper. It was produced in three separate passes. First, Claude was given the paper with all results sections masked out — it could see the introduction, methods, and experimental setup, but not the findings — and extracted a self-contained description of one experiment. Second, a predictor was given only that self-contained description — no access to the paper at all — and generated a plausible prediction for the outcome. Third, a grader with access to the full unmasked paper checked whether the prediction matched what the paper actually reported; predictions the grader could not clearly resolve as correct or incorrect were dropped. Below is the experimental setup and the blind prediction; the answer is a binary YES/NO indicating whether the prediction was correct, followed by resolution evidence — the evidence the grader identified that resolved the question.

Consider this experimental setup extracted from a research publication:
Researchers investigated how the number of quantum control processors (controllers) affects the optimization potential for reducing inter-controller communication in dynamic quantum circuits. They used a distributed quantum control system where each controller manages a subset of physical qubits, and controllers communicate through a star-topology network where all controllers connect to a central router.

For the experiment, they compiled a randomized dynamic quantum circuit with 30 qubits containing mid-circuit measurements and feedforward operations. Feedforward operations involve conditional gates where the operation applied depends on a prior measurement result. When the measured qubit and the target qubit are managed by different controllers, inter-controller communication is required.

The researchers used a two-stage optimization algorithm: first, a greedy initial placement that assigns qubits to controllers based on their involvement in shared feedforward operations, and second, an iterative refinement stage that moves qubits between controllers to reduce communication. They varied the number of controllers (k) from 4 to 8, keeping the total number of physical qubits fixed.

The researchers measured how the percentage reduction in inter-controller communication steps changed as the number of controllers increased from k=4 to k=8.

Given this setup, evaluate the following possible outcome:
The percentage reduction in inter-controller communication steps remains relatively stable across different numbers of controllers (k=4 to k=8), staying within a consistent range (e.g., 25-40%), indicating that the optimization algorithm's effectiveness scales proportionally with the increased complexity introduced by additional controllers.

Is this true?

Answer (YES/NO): NO